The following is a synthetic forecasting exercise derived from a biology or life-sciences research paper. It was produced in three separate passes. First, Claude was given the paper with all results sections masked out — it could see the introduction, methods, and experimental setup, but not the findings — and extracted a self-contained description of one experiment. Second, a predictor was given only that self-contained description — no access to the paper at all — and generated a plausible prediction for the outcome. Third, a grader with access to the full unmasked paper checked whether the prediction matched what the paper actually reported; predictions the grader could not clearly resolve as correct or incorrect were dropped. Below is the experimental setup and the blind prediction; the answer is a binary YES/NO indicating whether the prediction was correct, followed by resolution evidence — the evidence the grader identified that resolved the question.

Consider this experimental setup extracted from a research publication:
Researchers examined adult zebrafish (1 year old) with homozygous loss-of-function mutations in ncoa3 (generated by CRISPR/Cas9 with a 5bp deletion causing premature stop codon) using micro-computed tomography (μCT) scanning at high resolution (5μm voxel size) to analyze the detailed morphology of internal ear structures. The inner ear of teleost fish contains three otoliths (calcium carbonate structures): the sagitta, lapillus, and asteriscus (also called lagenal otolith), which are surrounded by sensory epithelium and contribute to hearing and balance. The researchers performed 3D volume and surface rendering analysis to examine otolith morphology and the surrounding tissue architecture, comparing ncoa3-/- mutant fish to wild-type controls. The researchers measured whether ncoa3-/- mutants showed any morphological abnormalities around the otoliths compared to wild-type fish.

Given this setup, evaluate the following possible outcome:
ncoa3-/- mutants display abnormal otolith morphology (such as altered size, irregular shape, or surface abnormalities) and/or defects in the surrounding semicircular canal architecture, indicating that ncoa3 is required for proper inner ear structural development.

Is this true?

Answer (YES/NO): NO